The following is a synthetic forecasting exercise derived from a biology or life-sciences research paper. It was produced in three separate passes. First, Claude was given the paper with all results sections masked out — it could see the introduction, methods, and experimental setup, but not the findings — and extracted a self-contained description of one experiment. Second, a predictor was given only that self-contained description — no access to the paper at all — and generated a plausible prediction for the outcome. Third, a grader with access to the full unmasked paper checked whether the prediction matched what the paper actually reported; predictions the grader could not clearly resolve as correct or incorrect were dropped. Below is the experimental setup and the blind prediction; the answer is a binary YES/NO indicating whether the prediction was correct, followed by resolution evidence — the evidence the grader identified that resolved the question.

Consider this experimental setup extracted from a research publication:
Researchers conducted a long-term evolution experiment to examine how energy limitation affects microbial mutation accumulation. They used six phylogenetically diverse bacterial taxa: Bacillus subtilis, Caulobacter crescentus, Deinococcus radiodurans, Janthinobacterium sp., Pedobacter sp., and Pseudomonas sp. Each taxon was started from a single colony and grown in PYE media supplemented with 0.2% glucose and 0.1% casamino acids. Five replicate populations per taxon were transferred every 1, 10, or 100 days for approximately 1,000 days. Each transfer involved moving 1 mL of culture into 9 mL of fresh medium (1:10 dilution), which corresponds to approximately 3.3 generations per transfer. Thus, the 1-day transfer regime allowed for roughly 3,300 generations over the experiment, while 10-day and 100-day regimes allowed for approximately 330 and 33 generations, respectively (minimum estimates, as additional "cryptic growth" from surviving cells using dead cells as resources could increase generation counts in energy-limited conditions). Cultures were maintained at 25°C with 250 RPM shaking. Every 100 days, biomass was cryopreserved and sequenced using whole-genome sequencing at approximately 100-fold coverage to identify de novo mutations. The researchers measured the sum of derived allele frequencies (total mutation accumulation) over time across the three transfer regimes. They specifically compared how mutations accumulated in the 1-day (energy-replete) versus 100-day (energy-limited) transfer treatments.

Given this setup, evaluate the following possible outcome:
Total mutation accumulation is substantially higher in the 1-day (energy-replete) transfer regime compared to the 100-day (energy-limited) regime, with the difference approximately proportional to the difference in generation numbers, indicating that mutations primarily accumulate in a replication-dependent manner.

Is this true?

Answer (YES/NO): NO